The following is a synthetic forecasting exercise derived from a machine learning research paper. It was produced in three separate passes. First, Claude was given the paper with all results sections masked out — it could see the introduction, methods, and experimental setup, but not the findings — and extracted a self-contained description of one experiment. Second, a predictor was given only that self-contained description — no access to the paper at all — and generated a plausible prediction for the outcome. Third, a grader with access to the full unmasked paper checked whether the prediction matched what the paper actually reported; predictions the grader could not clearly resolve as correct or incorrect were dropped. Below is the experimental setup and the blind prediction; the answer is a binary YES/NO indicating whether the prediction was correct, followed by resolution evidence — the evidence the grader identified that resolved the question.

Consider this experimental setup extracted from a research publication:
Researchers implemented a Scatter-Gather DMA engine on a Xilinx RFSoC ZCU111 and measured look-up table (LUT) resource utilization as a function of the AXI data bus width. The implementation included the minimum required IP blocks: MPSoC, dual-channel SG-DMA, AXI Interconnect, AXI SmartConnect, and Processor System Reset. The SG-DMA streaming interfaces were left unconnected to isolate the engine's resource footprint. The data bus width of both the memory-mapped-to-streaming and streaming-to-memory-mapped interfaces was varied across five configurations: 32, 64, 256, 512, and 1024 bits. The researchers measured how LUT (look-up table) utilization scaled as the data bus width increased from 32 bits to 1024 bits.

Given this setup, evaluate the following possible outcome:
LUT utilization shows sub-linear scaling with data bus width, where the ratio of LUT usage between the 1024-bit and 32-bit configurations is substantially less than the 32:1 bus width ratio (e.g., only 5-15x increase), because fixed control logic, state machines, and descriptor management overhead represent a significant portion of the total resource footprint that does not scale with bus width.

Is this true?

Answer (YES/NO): NO